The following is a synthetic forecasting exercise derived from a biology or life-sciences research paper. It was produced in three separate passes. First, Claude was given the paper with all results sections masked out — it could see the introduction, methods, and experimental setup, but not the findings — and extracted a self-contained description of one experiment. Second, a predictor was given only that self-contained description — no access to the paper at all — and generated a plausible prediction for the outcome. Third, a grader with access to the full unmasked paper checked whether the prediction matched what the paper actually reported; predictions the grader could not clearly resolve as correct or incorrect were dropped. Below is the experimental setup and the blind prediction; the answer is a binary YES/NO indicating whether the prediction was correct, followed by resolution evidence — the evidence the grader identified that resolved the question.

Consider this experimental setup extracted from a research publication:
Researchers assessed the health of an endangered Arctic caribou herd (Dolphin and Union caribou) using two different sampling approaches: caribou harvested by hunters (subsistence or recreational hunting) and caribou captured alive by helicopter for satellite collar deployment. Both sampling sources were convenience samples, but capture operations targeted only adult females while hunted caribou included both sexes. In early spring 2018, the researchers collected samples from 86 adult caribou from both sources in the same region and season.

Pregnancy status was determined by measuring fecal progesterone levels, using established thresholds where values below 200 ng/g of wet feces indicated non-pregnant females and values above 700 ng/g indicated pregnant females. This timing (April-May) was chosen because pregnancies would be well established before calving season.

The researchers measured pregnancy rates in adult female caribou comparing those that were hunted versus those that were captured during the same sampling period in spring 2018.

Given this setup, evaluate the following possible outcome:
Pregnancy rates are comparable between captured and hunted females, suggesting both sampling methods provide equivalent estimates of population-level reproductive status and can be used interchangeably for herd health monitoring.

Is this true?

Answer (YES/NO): NO